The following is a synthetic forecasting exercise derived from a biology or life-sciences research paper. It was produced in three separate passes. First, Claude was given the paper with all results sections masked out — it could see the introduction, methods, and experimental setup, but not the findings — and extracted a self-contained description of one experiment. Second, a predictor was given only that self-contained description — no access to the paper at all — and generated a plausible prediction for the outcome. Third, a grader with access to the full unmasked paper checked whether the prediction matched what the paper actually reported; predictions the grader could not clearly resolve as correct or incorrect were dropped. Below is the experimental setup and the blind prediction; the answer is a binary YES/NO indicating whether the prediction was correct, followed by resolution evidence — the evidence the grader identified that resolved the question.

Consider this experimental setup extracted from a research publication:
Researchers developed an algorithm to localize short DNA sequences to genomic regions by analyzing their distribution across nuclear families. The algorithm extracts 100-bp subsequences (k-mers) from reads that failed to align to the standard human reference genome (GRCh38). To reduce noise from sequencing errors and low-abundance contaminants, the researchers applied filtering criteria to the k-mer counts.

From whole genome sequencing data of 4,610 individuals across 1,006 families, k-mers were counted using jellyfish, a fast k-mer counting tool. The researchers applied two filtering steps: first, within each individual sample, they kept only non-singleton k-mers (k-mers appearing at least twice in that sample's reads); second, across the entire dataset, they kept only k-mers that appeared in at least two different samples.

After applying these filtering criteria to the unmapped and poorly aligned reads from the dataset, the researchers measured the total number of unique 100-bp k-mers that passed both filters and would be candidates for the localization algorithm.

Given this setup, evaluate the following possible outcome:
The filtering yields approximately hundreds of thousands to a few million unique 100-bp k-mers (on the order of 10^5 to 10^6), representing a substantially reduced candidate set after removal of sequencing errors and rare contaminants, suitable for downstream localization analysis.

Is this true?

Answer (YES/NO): NO